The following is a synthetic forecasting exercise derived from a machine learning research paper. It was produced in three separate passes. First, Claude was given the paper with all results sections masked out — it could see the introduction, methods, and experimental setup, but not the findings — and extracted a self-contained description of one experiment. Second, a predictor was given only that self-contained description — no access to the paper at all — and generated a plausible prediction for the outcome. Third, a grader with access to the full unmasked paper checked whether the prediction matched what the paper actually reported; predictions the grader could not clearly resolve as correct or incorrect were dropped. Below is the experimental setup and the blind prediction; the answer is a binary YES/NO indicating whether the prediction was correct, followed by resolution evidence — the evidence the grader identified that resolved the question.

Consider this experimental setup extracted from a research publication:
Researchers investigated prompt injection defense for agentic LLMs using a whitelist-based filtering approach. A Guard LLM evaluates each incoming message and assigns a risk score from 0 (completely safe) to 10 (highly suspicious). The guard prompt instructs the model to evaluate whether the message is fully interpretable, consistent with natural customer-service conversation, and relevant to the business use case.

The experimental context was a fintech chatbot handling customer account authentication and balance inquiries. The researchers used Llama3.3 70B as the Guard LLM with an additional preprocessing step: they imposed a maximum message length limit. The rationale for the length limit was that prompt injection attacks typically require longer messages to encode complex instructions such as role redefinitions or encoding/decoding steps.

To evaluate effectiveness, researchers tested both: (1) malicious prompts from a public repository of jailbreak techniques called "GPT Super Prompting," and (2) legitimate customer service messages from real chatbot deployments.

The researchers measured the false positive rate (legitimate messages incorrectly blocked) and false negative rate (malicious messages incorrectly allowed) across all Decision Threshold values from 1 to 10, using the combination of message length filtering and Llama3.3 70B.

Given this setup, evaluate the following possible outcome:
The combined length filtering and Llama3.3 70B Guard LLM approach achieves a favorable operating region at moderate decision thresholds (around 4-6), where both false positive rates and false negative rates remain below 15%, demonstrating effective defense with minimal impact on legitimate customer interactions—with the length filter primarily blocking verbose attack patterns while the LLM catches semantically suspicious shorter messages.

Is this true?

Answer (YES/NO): NO